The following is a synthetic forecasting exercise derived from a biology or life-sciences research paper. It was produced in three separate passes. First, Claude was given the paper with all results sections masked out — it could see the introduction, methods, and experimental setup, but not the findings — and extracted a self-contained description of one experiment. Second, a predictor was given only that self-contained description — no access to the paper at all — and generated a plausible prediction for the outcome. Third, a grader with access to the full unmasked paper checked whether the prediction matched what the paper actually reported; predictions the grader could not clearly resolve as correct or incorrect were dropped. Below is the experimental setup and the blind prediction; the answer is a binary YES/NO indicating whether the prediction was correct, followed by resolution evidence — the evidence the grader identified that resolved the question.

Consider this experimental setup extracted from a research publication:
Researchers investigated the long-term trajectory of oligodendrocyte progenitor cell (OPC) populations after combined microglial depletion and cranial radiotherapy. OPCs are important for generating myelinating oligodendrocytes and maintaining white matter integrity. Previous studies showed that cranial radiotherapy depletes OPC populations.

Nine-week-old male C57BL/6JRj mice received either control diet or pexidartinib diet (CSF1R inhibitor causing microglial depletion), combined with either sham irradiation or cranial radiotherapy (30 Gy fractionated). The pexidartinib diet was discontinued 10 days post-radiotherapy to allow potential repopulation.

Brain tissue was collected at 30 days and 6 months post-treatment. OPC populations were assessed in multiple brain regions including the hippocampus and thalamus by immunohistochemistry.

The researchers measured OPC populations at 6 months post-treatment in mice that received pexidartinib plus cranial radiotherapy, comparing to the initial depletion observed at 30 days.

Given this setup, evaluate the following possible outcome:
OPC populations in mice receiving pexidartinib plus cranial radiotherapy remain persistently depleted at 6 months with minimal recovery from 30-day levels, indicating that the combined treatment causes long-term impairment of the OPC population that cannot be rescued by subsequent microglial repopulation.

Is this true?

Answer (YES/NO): NO